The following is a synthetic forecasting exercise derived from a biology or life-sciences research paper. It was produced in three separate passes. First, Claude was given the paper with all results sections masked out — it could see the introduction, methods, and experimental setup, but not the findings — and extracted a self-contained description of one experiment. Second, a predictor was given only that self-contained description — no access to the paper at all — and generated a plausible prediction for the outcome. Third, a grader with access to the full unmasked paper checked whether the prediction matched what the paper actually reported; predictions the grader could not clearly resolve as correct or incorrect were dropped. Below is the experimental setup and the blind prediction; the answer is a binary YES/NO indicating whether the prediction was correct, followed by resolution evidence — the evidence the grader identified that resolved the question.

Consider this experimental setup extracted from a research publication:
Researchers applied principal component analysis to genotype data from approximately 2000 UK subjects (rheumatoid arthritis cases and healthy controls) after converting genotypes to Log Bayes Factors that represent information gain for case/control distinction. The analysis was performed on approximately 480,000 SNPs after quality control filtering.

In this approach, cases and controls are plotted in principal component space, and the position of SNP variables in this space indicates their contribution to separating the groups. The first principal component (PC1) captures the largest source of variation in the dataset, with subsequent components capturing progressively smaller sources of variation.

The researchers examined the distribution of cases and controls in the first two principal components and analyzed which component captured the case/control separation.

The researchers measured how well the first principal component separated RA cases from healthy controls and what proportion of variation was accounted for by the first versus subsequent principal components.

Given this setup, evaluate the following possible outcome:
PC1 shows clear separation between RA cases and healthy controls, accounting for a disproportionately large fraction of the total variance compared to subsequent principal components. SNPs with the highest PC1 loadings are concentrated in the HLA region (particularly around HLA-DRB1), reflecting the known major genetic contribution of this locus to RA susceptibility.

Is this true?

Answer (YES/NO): YES